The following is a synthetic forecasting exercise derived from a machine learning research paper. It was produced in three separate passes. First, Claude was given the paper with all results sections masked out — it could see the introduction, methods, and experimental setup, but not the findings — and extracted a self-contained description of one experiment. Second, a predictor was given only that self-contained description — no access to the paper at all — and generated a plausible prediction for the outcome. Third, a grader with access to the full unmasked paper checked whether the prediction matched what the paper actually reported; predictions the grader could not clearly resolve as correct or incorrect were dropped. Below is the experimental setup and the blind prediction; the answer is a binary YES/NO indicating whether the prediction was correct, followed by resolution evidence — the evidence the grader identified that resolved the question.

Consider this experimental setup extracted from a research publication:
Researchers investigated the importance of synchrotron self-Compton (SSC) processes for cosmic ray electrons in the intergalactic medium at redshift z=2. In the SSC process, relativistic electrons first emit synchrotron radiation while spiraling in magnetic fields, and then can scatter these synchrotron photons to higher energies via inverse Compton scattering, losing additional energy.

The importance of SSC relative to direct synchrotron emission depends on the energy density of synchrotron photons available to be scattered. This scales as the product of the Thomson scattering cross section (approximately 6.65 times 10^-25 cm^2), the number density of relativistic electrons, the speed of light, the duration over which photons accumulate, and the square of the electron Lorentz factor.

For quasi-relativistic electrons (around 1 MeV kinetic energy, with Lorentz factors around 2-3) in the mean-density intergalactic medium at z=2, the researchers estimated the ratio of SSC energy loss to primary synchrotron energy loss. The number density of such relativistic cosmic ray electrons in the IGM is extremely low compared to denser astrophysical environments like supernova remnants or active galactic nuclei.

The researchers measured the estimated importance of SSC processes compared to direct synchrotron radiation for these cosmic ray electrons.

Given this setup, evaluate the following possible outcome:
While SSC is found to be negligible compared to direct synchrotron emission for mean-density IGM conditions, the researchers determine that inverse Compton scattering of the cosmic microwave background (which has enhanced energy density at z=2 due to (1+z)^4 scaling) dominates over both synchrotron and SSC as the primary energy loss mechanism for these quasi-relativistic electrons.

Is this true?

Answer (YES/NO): NO